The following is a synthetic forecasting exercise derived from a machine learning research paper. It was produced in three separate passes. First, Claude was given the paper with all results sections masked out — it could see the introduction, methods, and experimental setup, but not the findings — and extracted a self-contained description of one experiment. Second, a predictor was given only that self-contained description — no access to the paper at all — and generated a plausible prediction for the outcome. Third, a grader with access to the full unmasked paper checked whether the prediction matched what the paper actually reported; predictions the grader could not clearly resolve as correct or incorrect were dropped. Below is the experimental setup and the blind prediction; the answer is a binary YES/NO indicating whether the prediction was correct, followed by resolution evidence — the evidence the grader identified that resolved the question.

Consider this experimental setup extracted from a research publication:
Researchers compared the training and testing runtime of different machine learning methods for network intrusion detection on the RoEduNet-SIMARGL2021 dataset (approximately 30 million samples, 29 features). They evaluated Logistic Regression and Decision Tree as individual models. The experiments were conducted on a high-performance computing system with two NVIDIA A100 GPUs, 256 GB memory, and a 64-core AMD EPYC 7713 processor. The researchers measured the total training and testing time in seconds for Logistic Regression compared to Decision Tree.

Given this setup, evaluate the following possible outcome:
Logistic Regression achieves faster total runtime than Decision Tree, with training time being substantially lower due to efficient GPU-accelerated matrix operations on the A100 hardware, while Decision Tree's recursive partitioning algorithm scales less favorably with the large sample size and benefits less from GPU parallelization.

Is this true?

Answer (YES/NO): YES